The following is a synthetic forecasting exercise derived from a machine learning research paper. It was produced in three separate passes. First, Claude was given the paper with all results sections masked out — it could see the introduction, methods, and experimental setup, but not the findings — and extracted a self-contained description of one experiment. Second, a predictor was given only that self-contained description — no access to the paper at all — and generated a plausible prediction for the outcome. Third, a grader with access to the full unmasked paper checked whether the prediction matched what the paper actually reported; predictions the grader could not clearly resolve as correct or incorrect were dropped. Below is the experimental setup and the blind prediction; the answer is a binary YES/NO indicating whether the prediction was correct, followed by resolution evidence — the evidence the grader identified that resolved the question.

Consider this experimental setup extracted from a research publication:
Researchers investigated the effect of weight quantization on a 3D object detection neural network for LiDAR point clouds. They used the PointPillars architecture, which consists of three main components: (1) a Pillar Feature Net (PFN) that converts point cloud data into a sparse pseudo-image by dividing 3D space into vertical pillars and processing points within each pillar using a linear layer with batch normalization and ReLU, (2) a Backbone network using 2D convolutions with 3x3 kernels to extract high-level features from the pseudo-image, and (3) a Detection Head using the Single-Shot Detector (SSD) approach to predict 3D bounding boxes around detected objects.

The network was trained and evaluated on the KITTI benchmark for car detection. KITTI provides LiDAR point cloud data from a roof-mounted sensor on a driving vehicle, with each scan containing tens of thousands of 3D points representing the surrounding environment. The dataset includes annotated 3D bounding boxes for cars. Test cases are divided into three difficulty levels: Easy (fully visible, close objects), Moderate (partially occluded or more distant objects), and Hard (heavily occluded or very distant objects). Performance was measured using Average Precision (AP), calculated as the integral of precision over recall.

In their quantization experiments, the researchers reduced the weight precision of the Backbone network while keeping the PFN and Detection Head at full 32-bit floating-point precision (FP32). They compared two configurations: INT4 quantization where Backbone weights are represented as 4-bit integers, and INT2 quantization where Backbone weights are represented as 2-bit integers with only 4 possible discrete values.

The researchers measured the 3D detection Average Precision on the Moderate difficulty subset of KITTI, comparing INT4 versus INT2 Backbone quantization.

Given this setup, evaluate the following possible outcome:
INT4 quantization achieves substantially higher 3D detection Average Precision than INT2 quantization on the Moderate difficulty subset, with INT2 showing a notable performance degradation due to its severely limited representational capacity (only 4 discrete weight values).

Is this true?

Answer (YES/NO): NO